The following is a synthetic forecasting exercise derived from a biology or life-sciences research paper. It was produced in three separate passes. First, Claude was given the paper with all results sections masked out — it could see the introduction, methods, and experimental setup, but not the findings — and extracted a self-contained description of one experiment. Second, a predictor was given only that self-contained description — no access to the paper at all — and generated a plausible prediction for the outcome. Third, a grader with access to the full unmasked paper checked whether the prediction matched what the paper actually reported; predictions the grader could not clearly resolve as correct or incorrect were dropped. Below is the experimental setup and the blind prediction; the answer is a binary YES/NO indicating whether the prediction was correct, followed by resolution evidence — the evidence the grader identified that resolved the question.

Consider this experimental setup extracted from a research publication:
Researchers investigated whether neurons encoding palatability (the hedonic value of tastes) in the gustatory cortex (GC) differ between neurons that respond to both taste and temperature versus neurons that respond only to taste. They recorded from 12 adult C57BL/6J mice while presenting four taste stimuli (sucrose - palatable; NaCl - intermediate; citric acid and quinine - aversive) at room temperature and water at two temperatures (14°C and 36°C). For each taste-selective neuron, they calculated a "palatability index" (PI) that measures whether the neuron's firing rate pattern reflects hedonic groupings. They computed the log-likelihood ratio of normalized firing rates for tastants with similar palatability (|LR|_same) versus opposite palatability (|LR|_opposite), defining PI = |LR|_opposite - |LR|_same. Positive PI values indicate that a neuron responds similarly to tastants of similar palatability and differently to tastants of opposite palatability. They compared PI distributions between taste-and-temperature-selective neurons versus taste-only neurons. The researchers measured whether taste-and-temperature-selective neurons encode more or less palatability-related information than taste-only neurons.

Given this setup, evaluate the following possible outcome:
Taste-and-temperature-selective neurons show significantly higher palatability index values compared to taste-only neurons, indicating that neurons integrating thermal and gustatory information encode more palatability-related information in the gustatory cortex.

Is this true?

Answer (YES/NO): NO